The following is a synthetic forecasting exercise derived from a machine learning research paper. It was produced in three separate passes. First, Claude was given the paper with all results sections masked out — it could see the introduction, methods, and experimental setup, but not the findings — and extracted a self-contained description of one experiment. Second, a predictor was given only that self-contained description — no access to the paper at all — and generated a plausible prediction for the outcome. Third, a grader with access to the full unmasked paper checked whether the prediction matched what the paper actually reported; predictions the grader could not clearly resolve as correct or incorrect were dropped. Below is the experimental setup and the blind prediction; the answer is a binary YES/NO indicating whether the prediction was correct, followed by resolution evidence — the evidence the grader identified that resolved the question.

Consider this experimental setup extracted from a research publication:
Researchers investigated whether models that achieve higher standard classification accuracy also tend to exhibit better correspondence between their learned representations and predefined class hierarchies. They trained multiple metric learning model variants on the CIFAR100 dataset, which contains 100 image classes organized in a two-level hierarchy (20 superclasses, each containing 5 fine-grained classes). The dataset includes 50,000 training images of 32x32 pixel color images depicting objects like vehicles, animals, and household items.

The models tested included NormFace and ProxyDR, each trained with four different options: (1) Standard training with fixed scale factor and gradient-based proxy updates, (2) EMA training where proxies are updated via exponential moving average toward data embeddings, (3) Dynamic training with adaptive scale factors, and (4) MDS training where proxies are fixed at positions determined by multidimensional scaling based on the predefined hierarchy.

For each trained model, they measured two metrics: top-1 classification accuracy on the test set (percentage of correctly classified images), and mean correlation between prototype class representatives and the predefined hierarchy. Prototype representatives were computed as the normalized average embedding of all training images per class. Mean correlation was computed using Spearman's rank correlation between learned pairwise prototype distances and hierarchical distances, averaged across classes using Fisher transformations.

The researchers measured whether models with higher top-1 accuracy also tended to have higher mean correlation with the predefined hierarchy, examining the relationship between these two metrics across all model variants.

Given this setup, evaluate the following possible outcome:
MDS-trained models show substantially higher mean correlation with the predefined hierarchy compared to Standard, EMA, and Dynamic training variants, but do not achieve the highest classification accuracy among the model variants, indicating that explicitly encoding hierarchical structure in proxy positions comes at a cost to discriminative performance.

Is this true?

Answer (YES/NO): NO